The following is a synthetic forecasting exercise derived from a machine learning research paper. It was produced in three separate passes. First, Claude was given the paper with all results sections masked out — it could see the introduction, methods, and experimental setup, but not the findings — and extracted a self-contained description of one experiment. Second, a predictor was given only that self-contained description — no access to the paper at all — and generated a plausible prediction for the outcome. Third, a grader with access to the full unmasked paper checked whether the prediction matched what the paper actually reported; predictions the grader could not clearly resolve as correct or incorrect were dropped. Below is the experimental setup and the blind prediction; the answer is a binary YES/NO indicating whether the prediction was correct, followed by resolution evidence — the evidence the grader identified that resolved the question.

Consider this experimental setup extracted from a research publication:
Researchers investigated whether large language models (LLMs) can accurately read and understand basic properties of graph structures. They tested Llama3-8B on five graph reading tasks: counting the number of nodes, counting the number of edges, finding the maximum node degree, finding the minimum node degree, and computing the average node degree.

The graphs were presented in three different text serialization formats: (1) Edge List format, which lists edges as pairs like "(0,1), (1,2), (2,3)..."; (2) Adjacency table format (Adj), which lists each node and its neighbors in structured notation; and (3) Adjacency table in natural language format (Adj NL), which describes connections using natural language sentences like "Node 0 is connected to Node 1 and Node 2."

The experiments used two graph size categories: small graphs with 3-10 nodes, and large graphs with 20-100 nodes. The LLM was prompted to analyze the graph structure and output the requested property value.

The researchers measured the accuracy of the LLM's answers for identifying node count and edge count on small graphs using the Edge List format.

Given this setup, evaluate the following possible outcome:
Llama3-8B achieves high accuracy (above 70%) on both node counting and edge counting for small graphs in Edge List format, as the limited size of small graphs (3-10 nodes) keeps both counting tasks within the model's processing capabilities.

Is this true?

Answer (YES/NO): YES